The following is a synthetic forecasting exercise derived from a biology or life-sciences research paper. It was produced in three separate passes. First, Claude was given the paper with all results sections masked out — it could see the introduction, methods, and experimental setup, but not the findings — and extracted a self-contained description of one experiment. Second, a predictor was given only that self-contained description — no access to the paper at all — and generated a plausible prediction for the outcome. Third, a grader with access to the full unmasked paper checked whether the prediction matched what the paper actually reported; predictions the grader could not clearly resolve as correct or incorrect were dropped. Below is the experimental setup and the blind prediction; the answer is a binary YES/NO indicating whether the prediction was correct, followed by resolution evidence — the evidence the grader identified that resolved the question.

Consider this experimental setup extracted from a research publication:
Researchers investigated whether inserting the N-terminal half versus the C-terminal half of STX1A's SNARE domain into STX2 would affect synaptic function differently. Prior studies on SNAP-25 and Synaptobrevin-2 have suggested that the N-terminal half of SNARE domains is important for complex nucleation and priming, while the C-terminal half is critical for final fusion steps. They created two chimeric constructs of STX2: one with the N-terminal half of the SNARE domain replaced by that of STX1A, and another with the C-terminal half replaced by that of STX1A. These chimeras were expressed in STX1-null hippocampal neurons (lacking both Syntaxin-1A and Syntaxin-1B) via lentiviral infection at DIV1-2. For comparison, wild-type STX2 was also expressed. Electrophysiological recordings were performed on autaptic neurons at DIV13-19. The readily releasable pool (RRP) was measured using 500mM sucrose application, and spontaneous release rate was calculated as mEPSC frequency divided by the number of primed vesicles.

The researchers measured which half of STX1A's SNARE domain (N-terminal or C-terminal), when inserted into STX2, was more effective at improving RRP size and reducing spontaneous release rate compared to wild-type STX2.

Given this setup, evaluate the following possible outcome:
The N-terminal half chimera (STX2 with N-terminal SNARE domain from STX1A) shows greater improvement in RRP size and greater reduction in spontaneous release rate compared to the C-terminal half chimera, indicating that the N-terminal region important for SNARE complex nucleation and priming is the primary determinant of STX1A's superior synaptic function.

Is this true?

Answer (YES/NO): NO